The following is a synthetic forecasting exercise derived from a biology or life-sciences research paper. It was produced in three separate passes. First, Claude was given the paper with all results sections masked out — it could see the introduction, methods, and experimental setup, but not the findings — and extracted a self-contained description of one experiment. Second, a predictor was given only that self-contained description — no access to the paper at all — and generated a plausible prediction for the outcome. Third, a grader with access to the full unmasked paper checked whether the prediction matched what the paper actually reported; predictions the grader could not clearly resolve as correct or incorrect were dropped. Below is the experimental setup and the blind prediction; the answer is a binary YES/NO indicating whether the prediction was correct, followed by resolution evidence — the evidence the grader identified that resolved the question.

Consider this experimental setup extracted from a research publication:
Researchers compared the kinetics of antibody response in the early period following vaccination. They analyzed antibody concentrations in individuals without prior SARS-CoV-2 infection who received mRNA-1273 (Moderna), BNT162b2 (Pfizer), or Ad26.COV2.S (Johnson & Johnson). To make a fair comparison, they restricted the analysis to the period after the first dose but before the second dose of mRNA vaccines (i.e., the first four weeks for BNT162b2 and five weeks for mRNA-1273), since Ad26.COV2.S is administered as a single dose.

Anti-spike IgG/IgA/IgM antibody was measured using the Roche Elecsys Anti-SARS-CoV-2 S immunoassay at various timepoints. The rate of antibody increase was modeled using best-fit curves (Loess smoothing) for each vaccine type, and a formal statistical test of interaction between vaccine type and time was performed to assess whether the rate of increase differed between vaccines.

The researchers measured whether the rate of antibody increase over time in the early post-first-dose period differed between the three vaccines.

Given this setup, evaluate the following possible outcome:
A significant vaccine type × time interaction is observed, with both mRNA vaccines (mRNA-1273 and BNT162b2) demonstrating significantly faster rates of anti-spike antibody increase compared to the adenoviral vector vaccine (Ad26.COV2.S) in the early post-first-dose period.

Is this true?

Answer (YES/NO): NO